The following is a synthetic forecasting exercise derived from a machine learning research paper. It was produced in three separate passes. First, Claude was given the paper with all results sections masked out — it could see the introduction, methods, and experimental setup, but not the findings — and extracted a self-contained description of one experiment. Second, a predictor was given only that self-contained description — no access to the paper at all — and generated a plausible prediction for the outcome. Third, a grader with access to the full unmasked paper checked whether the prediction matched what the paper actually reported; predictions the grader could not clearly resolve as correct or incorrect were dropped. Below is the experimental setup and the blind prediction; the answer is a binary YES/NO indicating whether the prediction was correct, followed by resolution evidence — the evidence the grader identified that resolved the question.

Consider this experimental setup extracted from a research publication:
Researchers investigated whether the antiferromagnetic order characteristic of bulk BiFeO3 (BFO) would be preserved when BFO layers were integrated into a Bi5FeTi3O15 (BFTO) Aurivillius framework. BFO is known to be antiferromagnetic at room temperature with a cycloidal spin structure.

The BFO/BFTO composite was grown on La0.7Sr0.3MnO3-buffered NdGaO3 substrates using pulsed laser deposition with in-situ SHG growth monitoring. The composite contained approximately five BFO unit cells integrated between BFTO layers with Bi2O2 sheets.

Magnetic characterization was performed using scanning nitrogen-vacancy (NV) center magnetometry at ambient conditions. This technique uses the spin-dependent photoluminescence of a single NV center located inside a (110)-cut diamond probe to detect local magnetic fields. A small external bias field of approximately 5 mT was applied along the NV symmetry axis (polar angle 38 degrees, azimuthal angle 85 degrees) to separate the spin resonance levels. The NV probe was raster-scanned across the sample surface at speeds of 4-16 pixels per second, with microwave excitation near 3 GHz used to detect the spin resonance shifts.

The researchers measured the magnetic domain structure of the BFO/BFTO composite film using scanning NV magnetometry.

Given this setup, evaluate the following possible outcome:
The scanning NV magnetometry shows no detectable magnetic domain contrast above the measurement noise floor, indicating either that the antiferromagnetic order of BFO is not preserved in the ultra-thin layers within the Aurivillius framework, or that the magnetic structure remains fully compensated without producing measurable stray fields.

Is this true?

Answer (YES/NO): NO